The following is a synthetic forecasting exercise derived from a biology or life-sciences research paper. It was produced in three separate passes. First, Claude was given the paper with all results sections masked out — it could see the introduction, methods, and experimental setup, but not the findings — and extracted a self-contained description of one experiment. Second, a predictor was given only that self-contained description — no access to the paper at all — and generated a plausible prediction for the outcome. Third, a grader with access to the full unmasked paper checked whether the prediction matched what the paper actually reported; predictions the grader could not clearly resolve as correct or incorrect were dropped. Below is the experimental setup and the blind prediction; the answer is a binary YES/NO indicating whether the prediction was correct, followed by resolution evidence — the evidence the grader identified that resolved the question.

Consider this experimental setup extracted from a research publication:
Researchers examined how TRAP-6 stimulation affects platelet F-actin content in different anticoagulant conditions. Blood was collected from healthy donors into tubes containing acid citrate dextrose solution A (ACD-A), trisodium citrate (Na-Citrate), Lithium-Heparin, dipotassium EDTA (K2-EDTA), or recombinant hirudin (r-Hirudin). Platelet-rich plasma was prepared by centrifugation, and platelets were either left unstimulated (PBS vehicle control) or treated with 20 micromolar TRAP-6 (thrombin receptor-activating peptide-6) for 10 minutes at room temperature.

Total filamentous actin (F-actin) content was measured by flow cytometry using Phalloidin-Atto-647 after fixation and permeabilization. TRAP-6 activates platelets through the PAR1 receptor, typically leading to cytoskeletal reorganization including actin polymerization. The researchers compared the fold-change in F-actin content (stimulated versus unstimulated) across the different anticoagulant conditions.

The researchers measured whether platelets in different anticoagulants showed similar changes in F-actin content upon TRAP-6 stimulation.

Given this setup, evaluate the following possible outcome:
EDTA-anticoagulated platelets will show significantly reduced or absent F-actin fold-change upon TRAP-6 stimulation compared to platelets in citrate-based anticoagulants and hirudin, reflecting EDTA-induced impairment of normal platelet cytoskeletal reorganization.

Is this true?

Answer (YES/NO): YES